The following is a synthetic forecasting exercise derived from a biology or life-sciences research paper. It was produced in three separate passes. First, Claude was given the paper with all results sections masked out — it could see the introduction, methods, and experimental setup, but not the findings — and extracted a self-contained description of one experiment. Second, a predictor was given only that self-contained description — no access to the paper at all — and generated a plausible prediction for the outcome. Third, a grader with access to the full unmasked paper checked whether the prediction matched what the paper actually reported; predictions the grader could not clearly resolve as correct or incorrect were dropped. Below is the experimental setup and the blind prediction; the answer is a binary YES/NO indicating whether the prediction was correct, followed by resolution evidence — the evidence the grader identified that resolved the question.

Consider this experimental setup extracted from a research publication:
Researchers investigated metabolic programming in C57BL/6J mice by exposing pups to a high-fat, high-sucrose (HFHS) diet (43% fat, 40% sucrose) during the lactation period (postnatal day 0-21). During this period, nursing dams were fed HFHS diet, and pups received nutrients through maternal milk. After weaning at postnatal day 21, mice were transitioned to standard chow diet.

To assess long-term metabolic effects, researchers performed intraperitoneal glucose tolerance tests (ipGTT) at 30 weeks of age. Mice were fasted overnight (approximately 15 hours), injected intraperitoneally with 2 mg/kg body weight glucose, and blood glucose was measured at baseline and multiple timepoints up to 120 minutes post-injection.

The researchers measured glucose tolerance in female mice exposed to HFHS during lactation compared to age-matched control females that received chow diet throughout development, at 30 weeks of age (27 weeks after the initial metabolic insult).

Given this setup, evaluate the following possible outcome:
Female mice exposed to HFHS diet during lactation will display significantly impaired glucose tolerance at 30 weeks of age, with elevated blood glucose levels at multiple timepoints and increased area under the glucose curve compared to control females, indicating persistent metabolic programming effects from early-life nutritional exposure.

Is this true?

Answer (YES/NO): YES